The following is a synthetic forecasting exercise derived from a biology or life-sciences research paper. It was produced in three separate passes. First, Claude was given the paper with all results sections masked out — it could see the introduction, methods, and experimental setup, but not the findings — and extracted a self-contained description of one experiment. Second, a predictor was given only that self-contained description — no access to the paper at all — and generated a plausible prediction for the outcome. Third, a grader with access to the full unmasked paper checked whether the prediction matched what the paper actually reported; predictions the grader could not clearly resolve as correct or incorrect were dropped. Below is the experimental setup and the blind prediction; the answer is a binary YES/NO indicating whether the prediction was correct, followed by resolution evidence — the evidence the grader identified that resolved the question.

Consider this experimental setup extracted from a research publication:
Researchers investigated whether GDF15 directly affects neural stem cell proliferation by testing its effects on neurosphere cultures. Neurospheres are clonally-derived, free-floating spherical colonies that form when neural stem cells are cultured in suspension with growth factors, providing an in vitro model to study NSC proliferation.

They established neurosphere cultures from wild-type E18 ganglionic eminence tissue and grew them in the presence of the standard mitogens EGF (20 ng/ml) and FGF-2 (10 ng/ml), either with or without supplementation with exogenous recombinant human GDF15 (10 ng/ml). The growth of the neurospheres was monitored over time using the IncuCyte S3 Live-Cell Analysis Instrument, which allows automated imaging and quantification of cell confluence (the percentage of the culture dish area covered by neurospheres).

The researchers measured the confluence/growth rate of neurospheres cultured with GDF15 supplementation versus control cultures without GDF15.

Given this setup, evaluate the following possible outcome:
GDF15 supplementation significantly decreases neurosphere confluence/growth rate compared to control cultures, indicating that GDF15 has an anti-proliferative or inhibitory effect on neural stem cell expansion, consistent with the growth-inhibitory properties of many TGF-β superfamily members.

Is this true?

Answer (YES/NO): NO